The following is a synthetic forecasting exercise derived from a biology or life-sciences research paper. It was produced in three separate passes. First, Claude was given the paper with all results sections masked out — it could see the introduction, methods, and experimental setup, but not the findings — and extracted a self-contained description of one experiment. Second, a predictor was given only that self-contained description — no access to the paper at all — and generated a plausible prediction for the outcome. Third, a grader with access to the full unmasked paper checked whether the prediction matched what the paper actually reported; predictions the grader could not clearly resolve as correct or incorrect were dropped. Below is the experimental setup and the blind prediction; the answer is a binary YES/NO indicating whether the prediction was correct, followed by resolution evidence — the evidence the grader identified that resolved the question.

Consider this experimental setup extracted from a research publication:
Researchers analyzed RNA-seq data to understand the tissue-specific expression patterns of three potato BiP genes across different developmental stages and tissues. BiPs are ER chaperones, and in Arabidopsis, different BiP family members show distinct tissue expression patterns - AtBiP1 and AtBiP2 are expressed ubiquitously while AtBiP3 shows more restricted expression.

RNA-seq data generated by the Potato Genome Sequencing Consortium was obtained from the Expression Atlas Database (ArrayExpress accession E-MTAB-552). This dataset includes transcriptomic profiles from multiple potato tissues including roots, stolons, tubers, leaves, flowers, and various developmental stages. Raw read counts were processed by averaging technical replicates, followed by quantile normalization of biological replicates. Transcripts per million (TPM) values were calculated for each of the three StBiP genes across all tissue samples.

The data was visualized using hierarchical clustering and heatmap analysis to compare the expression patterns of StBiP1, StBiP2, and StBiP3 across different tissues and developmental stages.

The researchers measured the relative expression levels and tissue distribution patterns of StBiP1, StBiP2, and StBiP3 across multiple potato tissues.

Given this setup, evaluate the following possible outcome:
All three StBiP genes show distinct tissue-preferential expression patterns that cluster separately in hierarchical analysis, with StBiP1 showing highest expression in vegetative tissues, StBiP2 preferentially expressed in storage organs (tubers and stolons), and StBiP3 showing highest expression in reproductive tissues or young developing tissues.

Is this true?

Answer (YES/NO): NO